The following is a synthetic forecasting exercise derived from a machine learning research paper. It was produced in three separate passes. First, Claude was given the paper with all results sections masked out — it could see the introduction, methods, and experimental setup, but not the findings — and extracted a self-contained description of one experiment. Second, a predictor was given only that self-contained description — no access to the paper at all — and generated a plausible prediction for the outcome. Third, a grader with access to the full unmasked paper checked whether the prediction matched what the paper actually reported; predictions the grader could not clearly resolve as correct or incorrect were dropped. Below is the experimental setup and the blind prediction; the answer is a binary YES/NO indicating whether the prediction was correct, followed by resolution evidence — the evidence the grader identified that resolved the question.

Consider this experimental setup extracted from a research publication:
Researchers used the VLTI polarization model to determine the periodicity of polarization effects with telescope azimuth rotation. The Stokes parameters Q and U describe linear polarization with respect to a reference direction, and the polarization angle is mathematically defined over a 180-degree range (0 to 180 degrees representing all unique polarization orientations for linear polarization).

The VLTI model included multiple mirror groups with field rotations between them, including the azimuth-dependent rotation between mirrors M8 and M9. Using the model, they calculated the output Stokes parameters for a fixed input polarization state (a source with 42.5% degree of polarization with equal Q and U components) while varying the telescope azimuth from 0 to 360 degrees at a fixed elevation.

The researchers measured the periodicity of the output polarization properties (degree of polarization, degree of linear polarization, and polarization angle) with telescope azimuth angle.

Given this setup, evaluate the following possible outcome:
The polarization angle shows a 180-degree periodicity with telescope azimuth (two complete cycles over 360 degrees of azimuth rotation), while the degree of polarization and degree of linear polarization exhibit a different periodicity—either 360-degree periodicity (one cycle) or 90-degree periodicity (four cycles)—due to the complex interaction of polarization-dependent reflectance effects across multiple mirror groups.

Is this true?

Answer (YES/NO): NO